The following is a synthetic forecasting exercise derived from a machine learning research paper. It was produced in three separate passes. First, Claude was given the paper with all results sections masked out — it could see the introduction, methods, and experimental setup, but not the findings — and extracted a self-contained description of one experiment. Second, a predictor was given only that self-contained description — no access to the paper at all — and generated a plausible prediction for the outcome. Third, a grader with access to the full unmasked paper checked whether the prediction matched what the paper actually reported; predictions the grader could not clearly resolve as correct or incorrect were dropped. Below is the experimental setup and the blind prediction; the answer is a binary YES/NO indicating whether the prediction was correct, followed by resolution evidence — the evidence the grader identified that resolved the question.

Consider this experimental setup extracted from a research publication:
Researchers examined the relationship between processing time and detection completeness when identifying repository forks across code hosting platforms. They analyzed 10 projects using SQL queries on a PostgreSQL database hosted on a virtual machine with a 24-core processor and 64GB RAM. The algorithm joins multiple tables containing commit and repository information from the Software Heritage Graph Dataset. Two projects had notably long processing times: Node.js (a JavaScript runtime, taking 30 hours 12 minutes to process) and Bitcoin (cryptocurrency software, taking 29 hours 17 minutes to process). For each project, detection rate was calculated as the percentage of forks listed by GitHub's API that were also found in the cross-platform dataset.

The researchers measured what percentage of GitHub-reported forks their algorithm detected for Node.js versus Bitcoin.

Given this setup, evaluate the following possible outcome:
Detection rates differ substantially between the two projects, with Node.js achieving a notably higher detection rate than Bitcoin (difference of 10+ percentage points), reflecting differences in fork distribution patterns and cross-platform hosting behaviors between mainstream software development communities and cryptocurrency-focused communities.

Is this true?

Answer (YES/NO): YES